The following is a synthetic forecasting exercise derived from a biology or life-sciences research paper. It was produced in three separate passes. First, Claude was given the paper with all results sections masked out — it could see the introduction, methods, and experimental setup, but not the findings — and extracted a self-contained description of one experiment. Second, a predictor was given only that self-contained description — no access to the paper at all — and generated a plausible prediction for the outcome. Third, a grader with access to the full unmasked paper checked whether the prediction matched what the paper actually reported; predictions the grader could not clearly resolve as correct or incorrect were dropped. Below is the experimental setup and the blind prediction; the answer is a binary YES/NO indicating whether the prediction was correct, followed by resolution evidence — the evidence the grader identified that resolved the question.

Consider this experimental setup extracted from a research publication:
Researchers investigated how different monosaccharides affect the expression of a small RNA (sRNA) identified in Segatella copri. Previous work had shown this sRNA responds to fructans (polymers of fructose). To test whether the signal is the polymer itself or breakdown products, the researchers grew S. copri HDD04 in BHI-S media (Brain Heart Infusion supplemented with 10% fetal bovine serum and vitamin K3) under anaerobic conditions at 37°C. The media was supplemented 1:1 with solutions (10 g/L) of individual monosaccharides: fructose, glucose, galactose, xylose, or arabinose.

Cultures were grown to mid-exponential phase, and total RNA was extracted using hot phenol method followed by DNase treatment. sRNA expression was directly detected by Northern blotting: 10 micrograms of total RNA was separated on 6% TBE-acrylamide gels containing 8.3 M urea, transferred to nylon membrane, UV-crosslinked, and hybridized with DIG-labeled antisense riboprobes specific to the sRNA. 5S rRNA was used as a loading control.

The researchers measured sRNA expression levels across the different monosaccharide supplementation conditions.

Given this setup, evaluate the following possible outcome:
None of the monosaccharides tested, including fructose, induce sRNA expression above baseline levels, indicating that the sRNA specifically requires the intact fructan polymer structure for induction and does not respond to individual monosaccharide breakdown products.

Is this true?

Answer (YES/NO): NO